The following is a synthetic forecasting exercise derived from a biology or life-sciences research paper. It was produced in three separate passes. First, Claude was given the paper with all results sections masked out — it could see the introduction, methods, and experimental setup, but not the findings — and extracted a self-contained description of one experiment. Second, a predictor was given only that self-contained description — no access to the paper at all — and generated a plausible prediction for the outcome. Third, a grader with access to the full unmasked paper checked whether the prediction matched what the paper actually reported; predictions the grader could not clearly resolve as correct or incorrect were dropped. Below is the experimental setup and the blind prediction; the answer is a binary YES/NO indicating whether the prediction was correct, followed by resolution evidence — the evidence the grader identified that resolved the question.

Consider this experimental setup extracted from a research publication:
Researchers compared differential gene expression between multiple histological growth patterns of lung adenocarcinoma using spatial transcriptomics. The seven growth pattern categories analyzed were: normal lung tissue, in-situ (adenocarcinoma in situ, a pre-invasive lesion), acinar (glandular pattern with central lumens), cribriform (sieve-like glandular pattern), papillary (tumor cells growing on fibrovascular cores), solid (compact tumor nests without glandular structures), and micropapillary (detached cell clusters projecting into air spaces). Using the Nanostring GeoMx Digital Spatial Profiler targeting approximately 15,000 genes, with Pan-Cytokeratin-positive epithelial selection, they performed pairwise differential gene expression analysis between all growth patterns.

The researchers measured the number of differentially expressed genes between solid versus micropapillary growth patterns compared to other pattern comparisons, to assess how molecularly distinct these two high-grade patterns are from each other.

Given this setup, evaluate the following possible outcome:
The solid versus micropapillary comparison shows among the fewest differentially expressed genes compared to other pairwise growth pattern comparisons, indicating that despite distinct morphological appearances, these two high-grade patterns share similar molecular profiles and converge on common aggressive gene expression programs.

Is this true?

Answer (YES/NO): NO